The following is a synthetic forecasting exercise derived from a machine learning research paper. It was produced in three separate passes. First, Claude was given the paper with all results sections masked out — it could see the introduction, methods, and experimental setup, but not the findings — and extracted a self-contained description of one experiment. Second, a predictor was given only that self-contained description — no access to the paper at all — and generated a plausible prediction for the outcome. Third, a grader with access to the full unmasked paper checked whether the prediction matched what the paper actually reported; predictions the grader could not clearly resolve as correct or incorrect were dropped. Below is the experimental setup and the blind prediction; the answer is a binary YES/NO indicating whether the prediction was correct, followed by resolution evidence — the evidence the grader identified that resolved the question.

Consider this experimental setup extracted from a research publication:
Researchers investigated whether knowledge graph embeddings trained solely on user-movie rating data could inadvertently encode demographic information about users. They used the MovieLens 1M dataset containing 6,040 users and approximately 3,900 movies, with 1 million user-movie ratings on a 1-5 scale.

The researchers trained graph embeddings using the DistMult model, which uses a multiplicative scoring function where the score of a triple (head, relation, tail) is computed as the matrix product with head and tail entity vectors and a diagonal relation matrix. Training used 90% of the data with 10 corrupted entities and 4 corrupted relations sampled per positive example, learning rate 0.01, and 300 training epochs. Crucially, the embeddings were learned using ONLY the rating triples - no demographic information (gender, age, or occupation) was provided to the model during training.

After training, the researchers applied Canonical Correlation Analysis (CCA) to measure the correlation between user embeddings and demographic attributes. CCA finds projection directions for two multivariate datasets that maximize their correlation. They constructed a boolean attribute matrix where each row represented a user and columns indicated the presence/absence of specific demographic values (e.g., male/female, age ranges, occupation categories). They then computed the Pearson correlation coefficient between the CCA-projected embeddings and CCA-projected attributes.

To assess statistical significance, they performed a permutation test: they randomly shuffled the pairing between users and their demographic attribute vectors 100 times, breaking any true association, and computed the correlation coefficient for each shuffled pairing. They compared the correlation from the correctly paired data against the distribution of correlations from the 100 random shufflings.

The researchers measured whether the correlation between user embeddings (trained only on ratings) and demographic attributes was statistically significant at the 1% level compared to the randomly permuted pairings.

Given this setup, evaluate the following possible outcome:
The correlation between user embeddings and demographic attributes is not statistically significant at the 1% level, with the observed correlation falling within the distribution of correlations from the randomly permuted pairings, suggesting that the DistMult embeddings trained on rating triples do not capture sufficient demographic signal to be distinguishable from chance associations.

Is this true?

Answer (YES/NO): NO